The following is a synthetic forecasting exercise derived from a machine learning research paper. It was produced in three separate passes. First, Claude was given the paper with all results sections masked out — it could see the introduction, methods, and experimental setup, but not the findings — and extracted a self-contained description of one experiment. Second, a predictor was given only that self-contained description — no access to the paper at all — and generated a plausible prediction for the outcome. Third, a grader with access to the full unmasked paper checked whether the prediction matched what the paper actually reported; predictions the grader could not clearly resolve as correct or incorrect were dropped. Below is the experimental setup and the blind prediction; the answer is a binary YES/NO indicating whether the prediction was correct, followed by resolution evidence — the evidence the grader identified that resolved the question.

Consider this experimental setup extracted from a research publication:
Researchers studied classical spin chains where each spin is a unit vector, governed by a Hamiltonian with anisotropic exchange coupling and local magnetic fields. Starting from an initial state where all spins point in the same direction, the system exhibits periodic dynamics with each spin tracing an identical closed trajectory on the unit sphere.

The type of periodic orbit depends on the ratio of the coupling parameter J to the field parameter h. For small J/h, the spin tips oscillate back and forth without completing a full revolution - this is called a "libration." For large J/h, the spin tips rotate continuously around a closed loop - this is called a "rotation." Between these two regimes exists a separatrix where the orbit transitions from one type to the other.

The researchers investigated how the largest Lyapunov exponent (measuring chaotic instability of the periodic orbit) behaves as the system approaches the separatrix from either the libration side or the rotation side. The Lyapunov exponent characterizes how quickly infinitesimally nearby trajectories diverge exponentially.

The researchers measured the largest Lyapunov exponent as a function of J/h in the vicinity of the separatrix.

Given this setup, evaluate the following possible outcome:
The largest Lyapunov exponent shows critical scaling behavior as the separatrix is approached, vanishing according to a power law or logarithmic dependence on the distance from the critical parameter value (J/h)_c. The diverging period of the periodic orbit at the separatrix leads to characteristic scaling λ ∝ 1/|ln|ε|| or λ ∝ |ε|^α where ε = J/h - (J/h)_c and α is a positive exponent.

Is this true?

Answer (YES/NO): NO